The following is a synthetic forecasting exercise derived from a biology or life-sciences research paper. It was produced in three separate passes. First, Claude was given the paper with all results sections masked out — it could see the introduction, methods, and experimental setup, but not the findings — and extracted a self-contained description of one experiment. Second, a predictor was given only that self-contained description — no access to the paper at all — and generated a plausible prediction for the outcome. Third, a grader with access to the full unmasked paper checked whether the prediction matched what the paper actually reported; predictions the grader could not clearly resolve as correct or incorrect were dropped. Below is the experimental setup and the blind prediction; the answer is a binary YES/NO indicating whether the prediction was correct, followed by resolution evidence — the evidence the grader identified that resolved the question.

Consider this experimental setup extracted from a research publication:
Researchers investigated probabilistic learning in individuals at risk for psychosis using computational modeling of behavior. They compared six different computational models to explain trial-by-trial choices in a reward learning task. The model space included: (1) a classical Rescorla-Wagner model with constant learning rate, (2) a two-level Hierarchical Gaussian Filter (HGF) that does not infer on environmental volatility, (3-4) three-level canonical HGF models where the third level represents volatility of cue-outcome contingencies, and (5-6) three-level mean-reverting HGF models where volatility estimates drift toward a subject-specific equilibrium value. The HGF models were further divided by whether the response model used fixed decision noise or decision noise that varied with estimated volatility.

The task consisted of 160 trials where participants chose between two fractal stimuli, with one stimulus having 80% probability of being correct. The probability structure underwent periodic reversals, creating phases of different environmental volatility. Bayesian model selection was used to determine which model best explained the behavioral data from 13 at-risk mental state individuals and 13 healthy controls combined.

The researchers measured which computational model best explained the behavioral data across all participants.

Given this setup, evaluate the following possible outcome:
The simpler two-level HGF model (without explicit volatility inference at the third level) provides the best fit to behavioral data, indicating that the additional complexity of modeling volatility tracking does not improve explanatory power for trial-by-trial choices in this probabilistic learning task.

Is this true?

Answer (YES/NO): NO